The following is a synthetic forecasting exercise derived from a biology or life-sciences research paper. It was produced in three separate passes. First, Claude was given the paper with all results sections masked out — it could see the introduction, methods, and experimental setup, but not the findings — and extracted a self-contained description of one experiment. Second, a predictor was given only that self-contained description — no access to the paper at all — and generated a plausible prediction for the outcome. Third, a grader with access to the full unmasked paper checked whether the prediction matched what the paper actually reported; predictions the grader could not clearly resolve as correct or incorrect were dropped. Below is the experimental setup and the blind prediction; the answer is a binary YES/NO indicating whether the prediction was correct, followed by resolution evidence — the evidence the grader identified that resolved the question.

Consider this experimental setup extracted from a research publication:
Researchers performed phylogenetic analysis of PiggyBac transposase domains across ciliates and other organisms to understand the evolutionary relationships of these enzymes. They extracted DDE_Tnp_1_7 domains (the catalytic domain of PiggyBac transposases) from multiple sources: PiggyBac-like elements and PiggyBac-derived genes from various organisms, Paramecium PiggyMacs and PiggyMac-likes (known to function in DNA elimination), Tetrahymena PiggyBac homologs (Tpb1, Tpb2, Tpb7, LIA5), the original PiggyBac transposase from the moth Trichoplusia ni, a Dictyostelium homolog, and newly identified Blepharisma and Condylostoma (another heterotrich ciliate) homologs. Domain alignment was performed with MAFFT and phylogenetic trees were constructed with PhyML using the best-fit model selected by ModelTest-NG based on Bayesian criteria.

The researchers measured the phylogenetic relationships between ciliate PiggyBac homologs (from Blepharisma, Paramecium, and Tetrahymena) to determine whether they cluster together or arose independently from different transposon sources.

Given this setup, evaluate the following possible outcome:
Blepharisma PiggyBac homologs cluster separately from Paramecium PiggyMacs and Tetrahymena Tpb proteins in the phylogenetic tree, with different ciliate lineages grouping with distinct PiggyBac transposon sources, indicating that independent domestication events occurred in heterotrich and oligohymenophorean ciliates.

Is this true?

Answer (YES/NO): NO